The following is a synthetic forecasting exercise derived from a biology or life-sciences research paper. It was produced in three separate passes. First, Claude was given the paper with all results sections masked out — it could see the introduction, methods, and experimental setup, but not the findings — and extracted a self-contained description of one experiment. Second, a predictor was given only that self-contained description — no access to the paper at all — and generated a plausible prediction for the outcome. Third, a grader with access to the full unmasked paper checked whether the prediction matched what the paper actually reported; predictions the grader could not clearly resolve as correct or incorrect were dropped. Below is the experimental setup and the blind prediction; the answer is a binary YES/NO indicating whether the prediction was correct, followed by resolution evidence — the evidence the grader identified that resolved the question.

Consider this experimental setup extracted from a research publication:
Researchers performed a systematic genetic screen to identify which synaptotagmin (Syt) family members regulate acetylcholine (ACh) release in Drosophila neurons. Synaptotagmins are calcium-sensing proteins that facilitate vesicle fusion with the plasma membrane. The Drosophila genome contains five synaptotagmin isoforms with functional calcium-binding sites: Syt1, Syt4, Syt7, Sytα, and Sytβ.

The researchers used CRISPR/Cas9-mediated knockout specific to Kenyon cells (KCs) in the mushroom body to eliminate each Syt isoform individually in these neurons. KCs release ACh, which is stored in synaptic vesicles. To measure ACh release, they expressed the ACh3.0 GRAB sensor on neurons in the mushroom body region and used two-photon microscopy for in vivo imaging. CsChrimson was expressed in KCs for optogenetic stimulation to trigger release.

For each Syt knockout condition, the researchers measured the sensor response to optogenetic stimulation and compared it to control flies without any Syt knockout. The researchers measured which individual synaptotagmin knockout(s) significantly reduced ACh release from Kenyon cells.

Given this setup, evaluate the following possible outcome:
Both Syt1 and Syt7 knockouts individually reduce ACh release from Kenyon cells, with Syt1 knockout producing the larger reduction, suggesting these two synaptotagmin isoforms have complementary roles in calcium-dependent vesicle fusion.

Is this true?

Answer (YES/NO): NO